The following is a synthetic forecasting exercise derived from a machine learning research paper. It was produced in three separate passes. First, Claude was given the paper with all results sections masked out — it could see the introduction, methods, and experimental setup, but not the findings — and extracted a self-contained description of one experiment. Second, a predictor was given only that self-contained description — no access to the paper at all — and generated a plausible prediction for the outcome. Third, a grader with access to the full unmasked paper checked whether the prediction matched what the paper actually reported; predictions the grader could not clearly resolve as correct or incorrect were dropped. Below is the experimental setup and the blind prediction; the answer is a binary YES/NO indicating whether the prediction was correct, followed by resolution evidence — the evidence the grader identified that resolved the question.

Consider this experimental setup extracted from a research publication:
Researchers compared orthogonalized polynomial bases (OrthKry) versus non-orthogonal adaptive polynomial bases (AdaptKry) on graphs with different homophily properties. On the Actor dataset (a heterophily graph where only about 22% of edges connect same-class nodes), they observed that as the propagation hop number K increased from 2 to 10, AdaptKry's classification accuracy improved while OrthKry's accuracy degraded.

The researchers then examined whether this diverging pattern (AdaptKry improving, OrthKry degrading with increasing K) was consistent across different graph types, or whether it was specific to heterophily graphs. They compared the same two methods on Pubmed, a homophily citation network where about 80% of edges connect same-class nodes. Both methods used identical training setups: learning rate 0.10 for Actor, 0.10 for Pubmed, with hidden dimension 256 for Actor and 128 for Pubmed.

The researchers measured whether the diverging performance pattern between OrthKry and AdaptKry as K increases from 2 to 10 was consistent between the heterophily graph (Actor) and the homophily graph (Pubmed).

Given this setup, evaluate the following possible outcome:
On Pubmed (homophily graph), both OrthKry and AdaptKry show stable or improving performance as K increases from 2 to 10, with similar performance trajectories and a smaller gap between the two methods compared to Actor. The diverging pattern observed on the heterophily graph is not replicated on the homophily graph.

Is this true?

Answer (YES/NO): YES